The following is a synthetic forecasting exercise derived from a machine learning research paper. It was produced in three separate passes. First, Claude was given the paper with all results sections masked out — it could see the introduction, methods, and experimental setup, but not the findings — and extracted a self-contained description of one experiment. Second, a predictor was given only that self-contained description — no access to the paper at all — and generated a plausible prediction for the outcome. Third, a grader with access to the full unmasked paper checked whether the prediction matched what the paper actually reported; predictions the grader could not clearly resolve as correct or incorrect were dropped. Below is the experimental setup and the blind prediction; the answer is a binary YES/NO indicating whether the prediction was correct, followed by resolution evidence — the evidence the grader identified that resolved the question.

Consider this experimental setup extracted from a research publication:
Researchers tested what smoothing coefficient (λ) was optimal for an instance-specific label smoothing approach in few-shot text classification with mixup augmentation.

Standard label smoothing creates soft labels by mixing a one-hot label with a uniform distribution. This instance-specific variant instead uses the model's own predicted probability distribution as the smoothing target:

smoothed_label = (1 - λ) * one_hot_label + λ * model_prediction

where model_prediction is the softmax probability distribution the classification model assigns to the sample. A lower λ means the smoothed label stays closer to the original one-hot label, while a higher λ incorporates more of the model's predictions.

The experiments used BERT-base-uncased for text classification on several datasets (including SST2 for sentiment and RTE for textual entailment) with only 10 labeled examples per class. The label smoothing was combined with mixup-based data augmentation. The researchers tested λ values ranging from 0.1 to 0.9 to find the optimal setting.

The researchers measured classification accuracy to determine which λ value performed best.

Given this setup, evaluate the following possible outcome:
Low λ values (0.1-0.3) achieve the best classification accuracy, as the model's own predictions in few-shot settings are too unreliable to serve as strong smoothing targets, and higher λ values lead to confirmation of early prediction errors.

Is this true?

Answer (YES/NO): YES